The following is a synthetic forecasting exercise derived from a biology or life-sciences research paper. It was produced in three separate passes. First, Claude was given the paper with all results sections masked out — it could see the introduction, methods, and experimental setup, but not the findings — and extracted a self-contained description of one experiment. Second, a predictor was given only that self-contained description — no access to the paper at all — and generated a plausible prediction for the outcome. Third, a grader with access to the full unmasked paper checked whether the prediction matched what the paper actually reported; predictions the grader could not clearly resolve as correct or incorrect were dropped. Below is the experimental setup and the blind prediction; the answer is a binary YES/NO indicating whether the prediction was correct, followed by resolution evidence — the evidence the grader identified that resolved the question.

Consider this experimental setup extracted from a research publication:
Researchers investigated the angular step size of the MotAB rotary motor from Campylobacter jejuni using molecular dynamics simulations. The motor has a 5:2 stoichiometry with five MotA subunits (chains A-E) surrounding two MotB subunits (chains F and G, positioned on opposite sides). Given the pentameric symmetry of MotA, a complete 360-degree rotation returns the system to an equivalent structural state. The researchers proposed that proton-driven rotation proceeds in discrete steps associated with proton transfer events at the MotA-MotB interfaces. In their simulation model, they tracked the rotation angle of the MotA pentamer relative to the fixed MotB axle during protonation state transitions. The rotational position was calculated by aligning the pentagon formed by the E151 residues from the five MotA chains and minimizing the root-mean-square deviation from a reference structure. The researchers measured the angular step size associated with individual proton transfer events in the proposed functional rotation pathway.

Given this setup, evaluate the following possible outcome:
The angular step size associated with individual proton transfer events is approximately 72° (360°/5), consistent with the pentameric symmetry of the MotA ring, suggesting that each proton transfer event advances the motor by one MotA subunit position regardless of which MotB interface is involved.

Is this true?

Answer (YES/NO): NO